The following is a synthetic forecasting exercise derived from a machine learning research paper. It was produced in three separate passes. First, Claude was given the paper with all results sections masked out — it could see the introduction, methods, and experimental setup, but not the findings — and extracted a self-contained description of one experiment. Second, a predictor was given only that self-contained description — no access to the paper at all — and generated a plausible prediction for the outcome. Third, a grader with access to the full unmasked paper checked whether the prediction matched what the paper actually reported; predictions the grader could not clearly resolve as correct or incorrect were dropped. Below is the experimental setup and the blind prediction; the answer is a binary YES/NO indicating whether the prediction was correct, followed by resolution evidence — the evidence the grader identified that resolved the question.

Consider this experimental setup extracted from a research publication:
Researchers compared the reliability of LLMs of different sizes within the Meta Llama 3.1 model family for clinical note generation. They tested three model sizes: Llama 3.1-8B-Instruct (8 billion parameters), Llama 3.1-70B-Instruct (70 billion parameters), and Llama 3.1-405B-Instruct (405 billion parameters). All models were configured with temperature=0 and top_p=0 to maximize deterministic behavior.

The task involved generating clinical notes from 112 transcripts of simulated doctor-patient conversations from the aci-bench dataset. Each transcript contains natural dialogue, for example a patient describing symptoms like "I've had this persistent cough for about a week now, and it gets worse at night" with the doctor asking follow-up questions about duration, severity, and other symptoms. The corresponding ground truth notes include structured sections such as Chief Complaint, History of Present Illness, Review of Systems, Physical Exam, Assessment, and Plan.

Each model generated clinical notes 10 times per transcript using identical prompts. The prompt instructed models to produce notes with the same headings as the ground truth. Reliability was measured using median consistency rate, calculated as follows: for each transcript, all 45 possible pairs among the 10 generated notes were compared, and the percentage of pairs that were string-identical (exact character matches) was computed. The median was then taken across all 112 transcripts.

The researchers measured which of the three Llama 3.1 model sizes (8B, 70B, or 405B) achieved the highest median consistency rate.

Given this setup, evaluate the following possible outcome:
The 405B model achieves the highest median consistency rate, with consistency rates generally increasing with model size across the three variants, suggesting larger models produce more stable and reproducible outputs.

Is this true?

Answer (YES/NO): NO